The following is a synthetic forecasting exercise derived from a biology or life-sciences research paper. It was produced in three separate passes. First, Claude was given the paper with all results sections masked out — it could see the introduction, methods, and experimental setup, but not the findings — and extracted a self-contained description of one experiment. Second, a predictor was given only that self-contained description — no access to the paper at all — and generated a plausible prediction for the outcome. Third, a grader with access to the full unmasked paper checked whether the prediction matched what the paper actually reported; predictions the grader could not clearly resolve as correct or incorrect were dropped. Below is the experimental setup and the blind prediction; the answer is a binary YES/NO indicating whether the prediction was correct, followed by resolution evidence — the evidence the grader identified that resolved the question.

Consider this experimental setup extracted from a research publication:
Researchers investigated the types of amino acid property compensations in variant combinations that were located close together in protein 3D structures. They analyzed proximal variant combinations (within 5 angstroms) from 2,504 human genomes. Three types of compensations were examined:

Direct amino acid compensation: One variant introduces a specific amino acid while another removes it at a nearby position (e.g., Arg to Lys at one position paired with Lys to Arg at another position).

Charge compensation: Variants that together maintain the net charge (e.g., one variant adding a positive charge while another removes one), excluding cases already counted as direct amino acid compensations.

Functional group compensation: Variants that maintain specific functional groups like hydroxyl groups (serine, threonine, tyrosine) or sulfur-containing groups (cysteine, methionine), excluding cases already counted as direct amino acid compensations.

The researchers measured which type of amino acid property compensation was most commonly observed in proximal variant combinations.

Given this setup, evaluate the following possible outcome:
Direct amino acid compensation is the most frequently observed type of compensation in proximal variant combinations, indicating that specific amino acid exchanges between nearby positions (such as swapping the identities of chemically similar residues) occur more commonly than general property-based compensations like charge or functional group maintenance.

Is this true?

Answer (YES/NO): NO